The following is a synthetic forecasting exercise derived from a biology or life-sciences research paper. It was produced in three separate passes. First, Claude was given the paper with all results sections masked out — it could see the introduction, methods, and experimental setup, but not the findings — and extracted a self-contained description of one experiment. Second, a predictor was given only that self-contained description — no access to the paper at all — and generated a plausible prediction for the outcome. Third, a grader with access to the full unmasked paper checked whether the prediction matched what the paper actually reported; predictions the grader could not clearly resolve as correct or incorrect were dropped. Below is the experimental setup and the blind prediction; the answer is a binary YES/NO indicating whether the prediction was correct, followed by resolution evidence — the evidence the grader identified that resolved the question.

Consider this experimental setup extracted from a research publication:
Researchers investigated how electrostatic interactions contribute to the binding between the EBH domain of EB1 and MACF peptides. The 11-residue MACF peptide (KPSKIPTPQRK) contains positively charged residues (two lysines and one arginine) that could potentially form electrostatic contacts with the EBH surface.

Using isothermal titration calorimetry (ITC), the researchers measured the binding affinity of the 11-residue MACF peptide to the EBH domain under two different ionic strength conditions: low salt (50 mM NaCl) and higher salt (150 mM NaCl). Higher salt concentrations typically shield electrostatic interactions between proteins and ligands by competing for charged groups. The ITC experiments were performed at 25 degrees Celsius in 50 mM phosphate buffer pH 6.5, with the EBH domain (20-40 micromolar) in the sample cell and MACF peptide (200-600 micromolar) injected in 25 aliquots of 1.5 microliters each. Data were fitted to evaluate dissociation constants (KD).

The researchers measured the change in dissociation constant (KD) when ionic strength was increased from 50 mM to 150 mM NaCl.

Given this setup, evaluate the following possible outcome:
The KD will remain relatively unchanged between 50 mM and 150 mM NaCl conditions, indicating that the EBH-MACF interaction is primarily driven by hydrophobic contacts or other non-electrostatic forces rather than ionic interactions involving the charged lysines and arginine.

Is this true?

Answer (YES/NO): NO